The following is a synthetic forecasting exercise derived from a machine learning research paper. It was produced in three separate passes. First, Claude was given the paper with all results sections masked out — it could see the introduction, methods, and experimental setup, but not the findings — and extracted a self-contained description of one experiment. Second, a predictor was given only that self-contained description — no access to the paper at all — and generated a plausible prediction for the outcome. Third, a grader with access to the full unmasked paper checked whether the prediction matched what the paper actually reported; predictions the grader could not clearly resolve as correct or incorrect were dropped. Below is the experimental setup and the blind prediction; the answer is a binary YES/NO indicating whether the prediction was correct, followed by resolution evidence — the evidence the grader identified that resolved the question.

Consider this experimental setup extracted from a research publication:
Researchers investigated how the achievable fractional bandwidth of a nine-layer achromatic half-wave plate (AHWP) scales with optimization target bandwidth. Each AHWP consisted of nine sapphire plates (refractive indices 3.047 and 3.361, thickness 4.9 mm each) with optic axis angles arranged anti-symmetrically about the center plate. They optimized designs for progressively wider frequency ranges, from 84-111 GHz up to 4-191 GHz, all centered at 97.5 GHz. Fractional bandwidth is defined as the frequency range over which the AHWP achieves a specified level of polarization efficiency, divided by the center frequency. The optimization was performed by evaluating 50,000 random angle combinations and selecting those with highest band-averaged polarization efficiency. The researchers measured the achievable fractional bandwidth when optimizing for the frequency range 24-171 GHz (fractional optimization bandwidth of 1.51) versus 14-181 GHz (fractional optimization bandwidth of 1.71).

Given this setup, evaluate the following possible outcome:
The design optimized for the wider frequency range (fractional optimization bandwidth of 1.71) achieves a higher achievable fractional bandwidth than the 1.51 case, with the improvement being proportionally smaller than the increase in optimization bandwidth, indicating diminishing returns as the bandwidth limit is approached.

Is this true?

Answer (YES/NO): YES